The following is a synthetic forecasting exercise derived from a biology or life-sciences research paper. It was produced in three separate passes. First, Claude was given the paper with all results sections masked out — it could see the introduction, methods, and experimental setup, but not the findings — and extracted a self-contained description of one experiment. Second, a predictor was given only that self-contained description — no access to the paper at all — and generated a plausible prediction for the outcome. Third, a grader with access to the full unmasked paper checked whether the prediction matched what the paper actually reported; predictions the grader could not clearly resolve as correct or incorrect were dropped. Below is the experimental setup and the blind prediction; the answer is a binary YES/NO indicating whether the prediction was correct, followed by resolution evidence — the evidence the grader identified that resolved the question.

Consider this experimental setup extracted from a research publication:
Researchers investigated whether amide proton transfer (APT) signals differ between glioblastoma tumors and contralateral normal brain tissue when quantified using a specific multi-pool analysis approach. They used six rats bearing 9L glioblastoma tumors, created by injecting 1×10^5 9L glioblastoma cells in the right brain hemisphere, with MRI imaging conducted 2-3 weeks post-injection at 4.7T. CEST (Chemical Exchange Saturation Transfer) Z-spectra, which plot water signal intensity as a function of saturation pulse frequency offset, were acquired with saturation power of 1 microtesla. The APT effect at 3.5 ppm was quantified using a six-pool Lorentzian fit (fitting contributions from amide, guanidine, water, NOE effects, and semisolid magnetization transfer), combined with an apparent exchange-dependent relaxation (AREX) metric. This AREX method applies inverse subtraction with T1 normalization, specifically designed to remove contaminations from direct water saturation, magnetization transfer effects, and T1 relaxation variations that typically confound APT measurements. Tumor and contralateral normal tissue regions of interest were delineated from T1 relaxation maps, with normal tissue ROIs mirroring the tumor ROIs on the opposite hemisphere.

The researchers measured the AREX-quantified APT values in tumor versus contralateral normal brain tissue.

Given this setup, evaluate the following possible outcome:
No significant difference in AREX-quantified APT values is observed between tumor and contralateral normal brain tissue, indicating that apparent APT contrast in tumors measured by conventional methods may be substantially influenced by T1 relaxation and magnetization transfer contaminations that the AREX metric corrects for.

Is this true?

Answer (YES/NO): YES